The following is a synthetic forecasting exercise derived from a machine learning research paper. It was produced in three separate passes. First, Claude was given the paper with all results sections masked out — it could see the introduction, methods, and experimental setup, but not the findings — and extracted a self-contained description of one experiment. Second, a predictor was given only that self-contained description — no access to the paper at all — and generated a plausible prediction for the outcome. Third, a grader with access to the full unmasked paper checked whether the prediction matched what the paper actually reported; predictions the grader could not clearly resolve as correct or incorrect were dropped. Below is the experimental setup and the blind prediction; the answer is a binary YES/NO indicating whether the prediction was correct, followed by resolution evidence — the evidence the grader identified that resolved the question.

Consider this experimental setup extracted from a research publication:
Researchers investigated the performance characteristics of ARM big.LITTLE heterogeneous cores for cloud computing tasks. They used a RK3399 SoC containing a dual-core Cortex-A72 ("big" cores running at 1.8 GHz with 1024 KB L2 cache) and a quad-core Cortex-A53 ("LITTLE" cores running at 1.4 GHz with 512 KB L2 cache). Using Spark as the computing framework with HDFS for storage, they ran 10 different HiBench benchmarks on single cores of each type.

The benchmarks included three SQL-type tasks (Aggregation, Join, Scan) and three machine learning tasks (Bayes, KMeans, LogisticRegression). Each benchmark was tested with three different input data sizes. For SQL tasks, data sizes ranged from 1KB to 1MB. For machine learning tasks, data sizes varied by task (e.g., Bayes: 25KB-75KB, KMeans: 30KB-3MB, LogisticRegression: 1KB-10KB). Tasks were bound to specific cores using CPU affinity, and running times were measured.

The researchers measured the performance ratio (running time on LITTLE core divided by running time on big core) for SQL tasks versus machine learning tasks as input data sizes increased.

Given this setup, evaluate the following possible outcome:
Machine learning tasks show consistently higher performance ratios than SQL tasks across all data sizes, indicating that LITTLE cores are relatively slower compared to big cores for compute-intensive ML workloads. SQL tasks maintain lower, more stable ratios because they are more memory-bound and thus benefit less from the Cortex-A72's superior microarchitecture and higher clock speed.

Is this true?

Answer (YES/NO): YES